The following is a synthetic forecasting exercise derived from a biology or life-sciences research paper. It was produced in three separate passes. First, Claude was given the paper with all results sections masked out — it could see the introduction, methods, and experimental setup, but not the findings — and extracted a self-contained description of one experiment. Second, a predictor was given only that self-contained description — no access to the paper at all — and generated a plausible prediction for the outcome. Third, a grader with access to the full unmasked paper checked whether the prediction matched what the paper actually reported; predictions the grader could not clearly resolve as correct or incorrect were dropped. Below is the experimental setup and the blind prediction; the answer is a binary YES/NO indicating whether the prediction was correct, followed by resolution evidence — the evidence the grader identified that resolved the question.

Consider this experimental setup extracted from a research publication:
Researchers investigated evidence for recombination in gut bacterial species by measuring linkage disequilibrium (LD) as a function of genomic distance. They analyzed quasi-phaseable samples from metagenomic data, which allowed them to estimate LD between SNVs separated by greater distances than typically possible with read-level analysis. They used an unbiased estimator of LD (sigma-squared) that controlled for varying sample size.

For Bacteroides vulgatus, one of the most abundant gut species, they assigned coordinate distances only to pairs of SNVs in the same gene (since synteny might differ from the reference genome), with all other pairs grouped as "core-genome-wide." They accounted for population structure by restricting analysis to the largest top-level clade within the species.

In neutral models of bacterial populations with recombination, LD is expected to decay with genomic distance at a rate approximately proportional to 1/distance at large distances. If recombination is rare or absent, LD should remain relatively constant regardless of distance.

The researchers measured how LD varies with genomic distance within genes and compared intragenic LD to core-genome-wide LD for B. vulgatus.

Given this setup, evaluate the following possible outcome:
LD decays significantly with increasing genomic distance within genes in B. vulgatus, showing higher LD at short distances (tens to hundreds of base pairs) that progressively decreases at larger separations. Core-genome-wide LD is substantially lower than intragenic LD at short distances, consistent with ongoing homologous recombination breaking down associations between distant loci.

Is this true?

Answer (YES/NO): YES